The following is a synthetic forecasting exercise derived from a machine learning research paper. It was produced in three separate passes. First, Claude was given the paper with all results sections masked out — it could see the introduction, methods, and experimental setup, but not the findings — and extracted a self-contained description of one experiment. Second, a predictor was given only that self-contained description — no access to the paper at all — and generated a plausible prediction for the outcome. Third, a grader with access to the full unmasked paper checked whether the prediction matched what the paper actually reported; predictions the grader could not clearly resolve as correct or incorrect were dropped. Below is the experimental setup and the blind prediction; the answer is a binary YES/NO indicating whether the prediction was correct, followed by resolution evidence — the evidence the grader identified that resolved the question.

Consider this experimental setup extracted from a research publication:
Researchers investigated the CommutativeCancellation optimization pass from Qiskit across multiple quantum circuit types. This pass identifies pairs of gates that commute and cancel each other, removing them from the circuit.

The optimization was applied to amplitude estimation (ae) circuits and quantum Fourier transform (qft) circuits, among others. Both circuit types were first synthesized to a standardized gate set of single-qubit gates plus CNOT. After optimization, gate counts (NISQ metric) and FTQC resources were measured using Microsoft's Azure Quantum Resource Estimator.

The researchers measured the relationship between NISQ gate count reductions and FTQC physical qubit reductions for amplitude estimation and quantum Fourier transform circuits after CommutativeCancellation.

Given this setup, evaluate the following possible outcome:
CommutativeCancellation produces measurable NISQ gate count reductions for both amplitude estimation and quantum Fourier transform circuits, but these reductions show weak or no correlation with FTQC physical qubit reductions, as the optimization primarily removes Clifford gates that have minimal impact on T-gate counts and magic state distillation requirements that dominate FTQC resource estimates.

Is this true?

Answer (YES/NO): NO